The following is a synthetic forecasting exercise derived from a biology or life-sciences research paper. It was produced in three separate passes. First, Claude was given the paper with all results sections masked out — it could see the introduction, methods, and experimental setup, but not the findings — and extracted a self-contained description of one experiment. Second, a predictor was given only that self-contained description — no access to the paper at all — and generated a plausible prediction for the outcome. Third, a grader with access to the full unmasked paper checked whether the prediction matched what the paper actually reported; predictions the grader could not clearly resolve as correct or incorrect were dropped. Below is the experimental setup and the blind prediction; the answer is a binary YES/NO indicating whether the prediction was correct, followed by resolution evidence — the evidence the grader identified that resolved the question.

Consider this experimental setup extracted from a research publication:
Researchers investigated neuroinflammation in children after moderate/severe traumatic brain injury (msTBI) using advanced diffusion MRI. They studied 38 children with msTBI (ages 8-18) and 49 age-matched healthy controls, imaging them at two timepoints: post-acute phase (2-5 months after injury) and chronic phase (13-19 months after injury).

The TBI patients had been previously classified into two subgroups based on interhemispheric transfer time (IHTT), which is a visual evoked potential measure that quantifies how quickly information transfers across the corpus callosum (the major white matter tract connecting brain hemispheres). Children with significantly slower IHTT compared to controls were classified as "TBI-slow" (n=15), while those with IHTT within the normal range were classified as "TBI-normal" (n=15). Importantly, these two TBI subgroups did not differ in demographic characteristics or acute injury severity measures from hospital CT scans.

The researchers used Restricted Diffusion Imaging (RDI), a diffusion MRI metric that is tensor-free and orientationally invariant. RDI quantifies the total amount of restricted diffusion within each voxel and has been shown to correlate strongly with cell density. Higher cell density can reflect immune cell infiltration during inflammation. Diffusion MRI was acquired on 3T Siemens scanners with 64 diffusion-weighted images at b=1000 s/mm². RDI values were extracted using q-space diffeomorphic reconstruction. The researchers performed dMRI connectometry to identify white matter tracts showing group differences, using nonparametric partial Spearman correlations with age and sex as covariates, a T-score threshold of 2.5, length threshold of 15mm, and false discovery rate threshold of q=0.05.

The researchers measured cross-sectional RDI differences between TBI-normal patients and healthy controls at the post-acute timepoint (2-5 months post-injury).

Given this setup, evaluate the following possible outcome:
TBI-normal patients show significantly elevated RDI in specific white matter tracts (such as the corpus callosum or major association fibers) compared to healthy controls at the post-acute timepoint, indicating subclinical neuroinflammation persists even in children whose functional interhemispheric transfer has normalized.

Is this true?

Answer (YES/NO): NO